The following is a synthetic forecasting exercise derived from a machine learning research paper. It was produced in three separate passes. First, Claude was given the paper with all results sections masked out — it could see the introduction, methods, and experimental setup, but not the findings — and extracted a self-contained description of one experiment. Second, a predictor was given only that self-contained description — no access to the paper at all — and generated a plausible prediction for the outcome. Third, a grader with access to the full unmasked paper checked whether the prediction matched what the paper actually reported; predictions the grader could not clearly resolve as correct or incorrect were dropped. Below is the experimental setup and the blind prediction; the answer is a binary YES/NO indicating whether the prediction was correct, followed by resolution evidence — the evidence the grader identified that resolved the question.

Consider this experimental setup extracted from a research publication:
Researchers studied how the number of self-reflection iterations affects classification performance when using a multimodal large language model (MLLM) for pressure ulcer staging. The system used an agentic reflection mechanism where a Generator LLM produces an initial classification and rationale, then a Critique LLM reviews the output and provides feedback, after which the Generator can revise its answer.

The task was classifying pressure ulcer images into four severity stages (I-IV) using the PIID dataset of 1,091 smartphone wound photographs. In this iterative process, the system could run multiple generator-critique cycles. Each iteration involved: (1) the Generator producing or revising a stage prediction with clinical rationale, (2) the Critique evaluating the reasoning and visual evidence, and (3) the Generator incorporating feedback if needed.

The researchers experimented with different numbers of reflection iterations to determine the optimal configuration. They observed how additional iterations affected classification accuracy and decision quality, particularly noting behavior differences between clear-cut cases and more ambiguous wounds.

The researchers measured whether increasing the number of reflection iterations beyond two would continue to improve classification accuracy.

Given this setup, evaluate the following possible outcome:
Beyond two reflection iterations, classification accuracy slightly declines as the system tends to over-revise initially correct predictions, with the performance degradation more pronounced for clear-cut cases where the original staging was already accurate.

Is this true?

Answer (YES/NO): YES